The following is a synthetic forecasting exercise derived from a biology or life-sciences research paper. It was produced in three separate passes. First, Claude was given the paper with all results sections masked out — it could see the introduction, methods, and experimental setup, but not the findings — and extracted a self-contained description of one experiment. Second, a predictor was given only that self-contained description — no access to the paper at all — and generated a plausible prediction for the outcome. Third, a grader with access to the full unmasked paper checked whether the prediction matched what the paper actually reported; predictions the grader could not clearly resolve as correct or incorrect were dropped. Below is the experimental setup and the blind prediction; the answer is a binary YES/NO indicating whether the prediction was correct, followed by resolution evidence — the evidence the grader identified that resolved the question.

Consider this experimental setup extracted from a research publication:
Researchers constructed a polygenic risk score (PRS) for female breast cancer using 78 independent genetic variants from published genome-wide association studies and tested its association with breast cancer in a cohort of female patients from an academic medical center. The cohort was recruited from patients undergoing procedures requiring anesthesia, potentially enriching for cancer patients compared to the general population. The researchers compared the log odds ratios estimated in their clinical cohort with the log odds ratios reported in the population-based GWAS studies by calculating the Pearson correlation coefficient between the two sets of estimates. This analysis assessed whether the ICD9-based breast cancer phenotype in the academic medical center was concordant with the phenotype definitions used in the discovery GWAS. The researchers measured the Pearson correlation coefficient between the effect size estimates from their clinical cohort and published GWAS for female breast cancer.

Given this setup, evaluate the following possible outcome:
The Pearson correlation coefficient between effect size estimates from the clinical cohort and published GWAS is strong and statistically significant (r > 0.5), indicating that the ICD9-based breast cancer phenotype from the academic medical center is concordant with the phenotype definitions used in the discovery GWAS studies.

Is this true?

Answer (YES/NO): YES